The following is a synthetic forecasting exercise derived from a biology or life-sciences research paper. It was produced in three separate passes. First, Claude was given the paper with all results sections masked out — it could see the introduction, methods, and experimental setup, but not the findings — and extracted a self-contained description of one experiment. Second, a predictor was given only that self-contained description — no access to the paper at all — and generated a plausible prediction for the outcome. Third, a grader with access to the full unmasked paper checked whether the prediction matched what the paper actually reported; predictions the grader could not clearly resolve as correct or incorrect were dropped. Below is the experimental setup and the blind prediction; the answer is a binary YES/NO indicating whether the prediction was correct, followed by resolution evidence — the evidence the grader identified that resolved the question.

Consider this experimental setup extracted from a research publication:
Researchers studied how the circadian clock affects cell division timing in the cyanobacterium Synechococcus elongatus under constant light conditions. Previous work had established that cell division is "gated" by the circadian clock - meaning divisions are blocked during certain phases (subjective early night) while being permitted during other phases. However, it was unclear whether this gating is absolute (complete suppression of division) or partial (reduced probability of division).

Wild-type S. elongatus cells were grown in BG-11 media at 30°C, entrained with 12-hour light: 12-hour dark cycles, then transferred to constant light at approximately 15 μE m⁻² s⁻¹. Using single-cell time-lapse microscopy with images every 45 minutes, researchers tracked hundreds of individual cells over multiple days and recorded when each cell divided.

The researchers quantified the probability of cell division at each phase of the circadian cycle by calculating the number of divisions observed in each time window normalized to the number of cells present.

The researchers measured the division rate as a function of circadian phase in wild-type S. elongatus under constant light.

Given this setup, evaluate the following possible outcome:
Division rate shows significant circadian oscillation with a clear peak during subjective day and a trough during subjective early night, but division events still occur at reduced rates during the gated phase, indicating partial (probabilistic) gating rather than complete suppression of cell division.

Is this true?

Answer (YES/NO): YES